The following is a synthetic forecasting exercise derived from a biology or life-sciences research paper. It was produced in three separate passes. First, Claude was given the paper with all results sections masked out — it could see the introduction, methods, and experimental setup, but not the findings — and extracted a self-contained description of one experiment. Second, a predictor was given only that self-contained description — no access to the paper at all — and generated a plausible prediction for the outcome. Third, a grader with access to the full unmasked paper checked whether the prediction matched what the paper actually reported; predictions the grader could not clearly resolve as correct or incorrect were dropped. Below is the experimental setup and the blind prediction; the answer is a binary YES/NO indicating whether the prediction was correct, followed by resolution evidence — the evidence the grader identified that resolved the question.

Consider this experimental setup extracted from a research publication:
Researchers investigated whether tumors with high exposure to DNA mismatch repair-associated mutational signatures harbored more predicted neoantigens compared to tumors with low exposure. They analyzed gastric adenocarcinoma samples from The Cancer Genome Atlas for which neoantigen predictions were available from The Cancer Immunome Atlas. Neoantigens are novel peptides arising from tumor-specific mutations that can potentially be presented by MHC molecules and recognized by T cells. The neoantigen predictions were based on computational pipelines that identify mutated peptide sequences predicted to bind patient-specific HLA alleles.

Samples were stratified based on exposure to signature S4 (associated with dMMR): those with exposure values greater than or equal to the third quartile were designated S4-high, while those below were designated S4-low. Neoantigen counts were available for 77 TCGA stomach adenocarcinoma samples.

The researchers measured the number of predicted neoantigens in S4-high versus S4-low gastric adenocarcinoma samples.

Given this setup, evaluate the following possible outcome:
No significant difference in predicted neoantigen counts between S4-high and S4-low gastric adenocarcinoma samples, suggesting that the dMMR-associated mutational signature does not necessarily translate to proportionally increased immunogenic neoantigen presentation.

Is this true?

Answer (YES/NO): NO